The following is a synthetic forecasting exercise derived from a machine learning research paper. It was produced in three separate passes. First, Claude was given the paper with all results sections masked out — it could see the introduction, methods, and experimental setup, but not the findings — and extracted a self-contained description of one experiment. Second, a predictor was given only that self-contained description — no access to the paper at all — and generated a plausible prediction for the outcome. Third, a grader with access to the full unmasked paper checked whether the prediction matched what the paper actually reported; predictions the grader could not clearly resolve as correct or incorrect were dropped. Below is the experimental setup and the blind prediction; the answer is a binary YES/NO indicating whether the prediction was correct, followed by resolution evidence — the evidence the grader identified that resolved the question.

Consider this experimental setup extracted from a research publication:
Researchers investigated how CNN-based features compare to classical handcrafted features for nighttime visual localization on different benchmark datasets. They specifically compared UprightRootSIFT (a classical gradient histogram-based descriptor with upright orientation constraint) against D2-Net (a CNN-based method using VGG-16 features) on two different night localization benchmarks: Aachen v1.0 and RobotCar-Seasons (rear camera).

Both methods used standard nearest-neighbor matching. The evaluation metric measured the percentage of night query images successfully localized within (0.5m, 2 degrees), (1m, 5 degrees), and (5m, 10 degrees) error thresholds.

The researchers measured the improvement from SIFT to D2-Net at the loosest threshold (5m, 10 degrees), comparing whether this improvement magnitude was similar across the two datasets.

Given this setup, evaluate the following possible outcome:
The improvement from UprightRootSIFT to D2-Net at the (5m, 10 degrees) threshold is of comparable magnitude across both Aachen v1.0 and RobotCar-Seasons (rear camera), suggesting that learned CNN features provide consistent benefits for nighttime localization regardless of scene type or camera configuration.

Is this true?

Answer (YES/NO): NO